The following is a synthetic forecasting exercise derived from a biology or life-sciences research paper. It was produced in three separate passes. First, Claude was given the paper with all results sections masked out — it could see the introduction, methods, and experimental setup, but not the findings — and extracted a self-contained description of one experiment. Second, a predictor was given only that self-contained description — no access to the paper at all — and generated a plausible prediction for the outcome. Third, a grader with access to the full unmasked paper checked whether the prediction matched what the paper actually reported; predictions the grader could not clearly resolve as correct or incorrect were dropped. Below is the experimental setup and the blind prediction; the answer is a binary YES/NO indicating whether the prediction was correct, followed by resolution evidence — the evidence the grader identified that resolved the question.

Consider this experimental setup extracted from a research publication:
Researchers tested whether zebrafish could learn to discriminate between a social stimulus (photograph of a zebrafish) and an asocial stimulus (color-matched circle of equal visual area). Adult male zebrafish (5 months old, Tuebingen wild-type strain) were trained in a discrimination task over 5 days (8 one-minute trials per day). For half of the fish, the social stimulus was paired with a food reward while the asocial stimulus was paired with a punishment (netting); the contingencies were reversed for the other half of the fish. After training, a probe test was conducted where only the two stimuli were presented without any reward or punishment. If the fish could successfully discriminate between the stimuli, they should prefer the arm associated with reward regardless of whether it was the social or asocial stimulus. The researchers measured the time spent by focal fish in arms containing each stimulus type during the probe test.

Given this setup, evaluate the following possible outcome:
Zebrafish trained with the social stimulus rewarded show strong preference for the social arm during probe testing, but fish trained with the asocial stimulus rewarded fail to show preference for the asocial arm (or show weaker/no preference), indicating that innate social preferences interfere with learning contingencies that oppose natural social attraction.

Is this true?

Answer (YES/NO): NO